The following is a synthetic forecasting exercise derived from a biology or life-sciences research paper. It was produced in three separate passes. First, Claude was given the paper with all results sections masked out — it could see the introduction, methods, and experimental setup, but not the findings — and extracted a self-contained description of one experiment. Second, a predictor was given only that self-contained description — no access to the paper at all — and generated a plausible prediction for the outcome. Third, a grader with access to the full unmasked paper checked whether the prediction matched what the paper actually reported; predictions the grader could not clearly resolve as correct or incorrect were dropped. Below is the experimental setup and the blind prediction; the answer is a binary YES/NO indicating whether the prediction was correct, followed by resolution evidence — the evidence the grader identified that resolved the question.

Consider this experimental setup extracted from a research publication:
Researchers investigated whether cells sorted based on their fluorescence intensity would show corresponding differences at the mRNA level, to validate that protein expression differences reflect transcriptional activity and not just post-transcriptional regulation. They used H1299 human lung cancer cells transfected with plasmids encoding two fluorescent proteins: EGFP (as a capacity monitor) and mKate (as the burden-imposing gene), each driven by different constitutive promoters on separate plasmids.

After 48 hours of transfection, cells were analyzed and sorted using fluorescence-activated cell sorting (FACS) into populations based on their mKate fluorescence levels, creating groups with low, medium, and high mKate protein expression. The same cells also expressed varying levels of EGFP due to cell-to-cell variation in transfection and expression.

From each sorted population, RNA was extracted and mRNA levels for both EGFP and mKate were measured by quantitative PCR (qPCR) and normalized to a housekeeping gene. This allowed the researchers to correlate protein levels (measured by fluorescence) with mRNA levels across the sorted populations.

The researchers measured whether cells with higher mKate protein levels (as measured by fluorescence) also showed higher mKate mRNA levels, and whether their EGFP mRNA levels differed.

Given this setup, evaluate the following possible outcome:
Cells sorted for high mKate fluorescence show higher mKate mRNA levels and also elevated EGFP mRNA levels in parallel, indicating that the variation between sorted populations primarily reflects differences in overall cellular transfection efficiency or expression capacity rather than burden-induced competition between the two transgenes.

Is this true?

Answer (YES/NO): NO